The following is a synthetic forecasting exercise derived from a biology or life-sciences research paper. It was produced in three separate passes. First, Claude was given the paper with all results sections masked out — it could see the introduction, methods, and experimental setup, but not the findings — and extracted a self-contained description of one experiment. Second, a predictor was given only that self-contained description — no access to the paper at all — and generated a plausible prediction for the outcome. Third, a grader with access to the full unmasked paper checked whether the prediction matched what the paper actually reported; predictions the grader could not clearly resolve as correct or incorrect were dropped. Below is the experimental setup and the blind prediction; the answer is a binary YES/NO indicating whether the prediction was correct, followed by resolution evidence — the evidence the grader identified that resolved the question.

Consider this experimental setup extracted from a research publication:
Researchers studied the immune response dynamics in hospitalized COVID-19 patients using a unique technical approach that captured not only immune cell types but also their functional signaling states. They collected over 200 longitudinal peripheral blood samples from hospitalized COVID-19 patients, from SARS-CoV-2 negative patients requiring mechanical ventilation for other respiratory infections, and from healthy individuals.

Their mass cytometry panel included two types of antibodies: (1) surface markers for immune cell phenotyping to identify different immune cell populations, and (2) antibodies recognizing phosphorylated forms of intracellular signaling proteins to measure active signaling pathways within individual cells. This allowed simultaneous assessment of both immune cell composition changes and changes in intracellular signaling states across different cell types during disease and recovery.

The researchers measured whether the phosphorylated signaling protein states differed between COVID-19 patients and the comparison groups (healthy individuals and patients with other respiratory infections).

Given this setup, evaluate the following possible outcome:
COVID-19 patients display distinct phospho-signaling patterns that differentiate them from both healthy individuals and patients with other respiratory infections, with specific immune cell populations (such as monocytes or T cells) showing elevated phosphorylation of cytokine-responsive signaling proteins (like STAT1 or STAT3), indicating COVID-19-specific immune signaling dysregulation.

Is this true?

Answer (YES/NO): NO